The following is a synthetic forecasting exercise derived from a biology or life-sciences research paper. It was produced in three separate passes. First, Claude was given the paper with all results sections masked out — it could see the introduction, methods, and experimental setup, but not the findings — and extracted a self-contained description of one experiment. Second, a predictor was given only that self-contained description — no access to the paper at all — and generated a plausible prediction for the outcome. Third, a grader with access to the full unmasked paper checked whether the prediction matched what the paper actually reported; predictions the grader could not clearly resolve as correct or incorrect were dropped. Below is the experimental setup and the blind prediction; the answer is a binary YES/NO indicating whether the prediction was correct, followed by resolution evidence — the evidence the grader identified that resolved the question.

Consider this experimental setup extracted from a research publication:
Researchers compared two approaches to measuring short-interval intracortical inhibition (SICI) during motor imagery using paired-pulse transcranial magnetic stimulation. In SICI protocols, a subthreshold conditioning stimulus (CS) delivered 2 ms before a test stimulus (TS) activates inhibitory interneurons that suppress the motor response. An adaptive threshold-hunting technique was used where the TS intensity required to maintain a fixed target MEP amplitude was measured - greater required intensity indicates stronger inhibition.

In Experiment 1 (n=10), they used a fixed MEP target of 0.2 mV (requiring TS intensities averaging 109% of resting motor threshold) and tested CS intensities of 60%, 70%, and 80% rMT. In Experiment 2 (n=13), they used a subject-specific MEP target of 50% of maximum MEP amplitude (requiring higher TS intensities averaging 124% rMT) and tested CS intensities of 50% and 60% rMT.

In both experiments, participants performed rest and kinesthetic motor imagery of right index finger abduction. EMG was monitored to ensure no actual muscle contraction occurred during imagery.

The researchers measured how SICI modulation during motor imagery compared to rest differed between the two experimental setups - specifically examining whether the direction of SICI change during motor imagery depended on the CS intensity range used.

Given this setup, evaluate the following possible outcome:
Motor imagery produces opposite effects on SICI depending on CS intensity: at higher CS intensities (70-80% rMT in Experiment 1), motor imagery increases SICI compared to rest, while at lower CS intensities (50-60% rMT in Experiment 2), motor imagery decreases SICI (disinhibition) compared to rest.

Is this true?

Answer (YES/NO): NO